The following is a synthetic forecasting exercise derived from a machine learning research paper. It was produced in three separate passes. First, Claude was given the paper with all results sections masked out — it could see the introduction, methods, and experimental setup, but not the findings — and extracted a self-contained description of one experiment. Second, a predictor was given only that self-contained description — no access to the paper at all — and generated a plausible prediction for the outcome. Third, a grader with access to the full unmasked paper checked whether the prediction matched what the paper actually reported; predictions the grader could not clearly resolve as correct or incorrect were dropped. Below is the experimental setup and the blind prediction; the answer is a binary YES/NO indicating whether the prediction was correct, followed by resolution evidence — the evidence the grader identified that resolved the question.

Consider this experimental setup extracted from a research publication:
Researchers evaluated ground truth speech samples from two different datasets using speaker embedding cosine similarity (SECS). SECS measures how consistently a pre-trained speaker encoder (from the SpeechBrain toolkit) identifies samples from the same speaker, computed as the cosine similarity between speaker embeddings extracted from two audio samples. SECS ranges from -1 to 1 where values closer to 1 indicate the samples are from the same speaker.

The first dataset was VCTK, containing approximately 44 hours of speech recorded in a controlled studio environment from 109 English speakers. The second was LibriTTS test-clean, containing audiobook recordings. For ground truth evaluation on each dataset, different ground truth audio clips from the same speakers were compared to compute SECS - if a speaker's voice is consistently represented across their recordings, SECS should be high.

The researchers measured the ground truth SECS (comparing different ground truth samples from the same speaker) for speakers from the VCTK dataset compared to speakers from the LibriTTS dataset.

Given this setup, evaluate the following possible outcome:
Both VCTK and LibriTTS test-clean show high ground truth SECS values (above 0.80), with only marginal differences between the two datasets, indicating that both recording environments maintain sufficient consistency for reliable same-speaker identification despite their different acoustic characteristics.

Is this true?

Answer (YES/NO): NO